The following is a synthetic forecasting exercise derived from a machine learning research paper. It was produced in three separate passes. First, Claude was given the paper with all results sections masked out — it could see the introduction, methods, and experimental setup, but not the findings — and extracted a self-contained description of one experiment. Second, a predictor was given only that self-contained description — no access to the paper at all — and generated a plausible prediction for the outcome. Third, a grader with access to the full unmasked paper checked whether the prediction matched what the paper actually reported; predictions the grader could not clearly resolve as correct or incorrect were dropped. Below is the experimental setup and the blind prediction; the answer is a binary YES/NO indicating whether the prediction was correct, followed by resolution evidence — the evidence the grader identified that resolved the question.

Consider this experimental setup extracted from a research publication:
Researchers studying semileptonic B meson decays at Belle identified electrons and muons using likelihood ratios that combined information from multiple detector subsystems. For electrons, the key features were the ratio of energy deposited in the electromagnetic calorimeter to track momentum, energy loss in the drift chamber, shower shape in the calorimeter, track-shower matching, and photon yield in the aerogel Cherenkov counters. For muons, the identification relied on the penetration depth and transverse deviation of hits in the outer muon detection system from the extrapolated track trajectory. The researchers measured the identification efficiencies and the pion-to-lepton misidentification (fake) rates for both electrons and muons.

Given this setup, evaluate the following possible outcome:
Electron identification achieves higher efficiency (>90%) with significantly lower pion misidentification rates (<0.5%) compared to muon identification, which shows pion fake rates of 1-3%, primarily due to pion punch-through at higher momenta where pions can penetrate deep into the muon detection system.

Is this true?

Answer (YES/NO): NO